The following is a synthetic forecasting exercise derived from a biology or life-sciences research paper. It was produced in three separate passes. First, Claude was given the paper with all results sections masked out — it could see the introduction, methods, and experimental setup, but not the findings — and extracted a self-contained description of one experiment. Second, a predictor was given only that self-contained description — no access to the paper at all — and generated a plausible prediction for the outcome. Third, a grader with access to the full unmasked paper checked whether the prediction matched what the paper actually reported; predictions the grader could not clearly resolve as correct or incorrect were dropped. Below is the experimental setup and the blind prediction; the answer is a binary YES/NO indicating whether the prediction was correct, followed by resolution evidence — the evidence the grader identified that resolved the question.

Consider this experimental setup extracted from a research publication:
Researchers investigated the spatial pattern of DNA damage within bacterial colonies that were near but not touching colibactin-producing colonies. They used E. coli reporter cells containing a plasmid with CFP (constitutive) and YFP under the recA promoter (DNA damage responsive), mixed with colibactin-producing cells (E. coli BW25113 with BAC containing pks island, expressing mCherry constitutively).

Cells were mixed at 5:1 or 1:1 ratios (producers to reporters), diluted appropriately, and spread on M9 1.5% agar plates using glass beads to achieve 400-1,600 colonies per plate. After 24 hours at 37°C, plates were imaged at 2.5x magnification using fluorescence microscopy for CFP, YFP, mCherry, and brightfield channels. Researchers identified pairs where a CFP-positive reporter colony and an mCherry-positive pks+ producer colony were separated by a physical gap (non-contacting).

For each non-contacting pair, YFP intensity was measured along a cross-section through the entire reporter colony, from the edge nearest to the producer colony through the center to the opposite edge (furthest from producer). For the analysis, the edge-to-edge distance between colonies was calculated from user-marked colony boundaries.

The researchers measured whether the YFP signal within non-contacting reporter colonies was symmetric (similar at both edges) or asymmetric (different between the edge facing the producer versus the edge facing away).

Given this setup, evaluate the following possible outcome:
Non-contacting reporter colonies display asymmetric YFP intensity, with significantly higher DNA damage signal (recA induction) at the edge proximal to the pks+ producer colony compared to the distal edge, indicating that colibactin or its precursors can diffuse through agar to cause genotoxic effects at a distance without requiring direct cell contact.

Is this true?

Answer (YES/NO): YES